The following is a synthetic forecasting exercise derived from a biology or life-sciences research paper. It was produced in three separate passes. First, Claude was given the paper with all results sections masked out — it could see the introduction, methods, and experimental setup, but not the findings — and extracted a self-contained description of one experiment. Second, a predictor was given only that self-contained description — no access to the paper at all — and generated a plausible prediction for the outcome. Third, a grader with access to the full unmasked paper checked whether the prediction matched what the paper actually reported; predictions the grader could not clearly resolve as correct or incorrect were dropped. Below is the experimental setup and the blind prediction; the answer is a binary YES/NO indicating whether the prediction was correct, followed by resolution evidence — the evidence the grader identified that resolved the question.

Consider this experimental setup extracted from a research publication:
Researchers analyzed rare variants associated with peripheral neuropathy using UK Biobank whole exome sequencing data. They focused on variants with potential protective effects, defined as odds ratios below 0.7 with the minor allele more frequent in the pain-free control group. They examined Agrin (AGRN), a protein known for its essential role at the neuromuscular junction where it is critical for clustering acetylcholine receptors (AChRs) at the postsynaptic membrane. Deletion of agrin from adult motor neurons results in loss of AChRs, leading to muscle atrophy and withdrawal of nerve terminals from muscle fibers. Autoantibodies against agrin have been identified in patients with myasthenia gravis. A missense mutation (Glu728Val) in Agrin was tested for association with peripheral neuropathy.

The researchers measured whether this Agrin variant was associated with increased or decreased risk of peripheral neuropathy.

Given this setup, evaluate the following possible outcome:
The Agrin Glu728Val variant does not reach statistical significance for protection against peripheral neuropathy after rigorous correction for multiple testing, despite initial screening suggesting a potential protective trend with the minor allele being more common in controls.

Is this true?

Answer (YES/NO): NO